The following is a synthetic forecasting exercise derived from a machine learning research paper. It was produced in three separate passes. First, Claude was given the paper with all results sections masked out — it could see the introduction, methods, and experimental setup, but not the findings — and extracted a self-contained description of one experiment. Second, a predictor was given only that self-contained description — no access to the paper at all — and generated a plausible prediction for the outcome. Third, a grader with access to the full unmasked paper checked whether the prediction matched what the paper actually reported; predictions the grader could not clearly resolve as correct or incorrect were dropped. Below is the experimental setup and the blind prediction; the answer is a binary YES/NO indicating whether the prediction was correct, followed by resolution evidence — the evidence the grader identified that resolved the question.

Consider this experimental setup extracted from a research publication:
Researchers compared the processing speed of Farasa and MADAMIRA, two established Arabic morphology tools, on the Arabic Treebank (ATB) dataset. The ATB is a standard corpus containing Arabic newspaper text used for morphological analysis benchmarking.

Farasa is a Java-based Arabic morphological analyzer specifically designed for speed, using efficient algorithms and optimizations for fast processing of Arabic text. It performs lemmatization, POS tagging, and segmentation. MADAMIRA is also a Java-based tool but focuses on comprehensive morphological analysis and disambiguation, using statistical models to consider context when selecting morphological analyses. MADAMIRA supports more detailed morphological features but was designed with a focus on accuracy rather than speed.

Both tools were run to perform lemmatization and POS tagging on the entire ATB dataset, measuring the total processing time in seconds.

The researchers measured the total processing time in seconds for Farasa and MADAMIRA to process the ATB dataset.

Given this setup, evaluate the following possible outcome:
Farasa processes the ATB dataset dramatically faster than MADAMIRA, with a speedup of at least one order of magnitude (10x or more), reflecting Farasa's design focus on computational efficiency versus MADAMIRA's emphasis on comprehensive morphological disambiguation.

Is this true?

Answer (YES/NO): YES